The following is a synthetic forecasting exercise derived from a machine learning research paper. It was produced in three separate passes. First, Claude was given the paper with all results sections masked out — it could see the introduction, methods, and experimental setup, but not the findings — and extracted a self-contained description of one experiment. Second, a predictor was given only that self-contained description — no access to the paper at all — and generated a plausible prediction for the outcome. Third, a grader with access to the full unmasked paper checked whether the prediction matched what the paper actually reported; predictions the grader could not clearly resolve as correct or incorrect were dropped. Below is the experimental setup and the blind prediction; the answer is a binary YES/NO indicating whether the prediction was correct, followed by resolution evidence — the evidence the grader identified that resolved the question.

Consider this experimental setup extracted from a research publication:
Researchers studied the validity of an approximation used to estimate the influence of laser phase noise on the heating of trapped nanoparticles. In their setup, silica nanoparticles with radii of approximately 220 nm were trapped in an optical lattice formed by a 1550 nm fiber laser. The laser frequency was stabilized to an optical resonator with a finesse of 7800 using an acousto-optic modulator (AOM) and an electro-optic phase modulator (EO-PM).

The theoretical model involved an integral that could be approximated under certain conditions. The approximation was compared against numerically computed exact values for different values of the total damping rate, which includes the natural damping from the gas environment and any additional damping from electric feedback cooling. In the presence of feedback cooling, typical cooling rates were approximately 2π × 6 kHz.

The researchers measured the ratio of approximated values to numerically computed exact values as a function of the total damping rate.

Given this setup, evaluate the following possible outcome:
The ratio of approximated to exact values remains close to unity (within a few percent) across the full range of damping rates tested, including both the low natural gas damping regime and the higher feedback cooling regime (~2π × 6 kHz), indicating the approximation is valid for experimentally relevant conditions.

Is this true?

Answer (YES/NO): NO